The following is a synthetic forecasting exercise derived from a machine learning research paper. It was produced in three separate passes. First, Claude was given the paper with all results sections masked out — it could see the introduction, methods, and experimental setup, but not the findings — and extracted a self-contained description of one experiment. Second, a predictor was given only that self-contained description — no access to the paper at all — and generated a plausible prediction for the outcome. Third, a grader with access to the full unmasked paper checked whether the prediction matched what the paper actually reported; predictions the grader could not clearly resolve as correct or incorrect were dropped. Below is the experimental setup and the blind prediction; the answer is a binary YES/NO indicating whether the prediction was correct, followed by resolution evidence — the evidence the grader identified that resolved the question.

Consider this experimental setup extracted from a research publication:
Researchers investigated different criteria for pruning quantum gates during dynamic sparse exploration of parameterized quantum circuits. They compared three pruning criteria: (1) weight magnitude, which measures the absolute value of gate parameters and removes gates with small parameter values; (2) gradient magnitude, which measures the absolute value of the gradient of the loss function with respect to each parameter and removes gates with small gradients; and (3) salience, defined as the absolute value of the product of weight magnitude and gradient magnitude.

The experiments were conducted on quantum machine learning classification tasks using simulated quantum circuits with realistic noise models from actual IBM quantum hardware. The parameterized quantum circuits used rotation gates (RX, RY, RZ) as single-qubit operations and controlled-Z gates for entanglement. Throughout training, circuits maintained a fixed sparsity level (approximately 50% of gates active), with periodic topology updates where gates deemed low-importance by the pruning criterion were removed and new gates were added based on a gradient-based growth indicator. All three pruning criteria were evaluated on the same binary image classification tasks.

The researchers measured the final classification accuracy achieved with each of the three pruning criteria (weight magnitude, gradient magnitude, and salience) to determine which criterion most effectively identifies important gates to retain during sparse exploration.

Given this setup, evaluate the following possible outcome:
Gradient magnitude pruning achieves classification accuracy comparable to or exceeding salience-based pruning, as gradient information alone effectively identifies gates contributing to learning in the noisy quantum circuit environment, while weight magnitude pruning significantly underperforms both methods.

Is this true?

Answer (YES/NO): NO